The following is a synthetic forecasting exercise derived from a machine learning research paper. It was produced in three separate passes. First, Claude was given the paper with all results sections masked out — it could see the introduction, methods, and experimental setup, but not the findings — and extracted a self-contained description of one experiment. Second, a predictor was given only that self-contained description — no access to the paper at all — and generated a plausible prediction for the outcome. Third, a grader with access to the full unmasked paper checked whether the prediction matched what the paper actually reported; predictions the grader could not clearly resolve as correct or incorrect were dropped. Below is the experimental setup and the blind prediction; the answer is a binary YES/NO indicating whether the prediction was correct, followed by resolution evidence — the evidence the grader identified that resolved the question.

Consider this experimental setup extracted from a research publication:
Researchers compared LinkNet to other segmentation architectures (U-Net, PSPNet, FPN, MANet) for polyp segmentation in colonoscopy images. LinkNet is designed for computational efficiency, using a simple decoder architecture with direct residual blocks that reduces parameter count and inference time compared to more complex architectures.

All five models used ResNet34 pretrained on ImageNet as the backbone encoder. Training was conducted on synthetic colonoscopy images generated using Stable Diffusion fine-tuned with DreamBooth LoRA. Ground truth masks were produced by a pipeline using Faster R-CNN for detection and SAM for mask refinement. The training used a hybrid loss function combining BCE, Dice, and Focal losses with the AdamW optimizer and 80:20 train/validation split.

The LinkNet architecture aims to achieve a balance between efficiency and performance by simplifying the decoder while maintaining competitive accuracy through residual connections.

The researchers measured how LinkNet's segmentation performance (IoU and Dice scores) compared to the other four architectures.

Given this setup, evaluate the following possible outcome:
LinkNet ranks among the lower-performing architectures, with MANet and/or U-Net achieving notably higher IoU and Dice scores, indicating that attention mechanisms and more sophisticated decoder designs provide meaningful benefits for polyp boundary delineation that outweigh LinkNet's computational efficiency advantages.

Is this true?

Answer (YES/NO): NO